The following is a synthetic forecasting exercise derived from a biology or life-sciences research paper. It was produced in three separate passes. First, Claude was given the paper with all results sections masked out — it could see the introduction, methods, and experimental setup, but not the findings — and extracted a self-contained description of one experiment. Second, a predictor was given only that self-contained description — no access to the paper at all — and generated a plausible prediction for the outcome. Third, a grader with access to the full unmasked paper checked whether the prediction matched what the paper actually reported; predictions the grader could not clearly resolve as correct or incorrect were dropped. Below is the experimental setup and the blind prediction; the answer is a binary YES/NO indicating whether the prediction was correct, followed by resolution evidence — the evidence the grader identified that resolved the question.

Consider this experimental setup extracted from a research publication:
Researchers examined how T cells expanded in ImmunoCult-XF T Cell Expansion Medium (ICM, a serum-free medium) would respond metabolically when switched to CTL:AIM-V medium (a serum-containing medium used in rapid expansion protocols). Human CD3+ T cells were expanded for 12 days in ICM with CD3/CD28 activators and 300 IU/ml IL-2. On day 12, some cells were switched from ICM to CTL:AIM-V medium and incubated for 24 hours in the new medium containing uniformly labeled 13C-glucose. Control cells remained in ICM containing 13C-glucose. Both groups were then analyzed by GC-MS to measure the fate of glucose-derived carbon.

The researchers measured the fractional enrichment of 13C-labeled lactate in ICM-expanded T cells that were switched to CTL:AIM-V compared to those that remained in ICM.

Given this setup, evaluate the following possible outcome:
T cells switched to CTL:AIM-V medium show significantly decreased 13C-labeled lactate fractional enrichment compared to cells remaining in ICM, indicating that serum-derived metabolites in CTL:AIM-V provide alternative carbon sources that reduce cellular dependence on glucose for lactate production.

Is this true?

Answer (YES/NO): NO